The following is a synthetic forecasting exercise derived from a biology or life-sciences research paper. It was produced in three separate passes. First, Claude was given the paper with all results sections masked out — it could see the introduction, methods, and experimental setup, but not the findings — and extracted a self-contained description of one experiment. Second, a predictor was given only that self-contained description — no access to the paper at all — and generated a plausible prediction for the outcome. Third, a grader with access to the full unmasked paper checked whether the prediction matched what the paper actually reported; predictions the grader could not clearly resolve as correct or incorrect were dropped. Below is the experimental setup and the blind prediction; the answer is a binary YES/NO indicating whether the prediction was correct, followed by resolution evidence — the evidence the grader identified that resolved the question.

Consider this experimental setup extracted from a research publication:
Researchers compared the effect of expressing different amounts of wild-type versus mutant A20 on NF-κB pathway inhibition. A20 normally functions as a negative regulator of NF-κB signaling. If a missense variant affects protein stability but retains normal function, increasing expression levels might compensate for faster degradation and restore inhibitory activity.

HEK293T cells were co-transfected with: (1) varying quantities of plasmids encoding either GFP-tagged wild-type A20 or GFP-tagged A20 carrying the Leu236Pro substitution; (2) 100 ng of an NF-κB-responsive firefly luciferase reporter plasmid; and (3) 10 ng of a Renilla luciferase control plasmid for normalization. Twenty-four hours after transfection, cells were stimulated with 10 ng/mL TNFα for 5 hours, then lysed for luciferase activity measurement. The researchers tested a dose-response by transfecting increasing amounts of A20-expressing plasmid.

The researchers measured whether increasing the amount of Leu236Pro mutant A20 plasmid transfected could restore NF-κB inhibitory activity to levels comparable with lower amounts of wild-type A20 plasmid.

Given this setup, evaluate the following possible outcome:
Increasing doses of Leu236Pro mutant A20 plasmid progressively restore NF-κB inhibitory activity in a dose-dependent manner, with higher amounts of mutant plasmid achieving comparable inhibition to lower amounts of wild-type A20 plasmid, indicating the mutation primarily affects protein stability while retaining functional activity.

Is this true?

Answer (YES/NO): NO